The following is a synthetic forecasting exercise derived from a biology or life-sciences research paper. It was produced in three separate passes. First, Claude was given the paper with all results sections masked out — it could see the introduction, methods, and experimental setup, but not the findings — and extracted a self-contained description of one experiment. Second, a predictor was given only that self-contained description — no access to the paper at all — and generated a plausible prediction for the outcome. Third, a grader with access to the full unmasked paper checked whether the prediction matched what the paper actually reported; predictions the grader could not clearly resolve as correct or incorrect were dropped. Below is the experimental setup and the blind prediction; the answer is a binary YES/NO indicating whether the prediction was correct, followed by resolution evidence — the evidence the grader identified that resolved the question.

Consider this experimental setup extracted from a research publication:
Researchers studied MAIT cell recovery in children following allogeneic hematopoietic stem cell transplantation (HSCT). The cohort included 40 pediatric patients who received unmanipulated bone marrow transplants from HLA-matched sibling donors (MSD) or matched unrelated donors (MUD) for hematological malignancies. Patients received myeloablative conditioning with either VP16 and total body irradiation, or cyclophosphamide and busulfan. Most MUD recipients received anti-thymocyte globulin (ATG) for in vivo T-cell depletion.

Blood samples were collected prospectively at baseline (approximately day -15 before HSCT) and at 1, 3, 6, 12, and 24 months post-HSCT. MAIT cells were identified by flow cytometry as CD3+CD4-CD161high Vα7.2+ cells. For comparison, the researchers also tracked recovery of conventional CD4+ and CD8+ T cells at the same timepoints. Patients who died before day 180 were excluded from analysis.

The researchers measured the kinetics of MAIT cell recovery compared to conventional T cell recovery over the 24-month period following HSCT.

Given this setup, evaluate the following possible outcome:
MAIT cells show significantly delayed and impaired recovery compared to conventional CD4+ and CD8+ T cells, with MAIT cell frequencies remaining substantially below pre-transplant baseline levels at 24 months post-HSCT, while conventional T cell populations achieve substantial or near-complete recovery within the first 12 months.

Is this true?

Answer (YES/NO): YES